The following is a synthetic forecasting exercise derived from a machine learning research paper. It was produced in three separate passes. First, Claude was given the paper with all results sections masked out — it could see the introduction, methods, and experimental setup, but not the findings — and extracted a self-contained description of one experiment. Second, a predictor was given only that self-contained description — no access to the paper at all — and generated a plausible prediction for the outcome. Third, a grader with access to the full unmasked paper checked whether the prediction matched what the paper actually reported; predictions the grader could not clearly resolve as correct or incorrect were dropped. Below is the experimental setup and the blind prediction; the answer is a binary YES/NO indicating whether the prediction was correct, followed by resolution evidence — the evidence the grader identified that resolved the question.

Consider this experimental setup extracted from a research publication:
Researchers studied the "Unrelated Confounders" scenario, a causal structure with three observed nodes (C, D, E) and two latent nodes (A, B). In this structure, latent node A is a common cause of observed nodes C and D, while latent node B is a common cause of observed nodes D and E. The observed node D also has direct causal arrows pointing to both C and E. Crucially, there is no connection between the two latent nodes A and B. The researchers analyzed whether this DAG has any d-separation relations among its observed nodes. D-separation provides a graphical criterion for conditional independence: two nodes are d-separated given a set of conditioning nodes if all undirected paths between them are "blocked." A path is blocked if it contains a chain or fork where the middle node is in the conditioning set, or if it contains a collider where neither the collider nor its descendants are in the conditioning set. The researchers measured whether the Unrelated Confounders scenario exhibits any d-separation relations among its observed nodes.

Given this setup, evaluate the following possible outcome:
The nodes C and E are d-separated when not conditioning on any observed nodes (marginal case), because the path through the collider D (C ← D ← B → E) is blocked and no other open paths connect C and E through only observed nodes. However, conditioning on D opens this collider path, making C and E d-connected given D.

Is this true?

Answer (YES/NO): NO